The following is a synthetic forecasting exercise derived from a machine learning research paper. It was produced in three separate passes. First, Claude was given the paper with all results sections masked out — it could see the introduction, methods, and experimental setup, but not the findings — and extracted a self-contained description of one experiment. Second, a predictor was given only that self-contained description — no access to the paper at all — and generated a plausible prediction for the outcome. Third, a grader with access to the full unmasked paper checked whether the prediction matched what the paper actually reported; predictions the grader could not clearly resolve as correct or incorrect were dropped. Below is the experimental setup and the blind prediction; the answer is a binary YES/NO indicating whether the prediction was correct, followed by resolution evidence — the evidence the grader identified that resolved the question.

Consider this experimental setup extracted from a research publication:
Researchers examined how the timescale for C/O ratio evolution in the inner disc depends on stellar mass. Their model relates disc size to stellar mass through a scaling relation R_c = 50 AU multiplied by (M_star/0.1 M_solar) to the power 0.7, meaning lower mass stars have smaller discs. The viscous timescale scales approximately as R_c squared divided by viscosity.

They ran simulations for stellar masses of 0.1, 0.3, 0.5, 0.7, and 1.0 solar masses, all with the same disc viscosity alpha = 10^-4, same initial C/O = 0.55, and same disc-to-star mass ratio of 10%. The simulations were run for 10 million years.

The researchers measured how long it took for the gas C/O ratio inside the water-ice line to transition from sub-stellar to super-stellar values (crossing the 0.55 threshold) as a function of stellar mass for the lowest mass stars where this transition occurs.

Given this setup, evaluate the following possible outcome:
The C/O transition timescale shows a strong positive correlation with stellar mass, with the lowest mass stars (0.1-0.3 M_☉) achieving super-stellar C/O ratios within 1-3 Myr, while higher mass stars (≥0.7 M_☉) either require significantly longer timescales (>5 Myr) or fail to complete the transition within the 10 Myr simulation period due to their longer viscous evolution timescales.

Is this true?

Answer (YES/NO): YES